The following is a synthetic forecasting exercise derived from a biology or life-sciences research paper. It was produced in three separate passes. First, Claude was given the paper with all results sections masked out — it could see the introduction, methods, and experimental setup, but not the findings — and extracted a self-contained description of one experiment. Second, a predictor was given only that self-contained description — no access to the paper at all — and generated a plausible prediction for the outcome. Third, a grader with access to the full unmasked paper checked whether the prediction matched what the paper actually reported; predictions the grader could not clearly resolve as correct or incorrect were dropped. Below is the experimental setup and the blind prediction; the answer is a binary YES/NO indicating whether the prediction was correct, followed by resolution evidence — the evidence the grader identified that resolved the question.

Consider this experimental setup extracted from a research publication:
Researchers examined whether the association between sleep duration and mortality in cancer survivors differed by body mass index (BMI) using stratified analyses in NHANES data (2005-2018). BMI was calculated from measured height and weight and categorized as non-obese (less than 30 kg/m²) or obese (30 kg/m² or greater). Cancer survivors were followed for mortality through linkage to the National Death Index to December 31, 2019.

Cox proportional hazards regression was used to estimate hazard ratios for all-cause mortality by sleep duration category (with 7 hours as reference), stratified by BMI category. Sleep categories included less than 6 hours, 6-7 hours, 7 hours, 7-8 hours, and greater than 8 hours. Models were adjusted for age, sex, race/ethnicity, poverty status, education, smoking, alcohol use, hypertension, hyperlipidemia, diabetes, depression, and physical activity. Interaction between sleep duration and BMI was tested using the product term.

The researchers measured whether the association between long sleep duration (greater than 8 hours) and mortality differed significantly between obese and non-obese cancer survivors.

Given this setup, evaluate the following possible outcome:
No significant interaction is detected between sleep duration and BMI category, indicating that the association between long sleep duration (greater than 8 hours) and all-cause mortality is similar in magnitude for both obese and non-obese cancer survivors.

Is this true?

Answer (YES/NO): NO